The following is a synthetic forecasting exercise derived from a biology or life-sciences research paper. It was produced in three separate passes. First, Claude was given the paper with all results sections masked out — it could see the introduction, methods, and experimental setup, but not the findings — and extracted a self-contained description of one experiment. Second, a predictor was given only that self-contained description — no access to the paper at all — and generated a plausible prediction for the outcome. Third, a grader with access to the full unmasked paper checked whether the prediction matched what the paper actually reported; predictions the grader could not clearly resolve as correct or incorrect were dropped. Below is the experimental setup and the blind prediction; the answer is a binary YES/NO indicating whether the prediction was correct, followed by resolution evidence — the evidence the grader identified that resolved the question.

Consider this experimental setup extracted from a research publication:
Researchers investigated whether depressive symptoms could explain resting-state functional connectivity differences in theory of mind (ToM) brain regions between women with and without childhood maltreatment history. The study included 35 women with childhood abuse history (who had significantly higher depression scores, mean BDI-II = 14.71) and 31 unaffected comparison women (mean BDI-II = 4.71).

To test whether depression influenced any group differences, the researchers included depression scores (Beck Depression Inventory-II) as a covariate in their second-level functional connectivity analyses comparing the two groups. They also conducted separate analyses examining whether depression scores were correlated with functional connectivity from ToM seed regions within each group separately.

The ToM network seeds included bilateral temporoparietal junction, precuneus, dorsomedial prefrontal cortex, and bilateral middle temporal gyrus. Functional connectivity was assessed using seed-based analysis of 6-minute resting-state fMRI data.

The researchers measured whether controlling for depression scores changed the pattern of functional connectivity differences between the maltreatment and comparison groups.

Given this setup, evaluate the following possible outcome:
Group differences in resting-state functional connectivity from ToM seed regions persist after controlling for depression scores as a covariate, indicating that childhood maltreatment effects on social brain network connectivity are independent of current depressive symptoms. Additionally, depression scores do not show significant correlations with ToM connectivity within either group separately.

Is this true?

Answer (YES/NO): YES